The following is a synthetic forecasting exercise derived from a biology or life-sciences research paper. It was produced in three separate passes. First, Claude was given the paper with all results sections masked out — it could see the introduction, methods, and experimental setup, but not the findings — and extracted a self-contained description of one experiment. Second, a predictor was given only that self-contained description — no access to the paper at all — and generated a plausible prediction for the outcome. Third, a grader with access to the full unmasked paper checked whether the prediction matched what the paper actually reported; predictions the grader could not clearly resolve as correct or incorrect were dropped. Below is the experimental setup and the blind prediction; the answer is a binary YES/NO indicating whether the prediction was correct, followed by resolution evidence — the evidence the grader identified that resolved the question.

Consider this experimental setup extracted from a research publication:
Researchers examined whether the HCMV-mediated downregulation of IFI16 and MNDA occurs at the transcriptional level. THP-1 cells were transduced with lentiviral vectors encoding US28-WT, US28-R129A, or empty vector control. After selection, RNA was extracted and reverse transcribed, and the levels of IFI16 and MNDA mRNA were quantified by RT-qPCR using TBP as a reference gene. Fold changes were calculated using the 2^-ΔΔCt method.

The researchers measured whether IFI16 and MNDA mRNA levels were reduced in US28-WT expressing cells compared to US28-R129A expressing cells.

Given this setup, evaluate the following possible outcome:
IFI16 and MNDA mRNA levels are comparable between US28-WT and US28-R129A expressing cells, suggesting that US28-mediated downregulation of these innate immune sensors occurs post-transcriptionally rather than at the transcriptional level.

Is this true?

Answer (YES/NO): NO